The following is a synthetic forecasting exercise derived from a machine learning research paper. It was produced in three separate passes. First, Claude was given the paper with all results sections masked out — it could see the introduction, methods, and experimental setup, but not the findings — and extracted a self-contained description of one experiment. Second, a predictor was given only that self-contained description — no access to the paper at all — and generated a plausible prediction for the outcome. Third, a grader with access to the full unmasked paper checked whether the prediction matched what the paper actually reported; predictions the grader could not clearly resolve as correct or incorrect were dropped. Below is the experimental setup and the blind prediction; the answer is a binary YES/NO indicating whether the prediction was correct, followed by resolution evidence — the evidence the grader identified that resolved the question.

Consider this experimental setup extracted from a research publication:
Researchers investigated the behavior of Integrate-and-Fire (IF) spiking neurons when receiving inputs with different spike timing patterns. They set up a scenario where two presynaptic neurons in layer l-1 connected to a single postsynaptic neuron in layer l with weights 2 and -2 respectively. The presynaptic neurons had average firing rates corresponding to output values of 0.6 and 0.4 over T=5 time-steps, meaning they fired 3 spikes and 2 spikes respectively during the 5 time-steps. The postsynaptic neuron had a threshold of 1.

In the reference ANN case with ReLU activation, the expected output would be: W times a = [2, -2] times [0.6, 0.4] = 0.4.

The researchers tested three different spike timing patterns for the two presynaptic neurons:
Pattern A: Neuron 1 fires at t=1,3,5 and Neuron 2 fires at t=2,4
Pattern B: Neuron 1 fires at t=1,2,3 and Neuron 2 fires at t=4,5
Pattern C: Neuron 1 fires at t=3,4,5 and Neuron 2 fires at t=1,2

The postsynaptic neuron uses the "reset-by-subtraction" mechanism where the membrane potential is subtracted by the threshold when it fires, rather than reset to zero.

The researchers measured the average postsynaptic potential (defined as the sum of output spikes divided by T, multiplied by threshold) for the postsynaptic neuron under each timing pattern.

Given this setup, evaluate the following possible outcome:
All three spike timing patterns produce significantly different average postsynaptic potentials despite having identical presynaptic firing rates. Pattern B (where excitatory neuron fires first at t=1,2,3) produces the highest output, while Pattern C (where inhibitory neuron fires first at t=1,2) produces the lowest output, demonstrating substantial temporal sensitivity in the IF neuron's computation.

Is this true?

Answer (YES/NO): YES